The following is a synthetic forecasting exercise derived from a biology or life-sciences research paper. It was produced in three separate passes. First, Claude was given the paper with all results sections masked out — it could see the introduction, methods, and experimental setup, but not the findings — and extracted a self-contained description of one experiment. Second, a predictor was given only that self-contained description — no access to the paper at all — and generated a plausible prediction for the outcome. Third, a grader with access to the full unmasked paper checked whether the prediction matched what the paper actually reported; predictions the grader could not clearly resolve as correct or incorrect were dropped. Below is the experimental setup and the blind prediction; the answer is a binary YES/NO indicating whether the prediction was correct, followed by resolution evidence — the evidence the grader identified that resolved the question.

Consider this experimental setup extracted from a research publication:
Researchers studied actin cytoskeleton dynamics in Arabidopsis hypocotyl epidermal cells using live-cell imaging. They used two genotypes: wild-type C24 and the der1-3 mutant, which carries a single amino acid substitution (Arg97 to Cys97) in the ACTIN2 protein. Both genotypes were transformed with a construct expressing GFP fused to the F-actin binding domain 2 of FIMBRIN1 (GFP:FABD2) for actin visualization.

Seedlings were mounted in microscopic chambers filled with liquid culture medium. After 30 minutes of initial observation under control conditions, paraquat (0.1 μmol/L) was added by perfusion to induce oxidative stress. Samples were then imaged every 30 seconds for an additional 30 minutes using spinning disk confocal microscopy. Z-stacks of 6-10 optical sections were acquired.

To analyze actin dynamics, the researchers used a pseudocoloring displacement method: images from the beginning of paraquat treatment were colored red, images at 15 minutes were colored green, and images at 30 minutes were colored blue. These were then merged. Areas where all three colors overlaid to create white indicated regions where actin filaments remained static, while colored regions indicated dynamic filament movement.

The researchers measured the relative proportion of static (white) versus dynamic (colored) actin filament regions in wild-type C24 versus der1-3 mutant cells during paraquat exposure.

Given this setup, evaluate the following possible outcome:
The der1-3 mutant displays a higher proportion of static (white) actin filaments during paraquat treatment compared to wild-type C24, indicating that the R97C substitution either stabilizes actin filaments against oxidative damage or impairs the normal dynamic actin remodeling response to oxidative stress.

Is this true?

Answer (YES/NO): NO